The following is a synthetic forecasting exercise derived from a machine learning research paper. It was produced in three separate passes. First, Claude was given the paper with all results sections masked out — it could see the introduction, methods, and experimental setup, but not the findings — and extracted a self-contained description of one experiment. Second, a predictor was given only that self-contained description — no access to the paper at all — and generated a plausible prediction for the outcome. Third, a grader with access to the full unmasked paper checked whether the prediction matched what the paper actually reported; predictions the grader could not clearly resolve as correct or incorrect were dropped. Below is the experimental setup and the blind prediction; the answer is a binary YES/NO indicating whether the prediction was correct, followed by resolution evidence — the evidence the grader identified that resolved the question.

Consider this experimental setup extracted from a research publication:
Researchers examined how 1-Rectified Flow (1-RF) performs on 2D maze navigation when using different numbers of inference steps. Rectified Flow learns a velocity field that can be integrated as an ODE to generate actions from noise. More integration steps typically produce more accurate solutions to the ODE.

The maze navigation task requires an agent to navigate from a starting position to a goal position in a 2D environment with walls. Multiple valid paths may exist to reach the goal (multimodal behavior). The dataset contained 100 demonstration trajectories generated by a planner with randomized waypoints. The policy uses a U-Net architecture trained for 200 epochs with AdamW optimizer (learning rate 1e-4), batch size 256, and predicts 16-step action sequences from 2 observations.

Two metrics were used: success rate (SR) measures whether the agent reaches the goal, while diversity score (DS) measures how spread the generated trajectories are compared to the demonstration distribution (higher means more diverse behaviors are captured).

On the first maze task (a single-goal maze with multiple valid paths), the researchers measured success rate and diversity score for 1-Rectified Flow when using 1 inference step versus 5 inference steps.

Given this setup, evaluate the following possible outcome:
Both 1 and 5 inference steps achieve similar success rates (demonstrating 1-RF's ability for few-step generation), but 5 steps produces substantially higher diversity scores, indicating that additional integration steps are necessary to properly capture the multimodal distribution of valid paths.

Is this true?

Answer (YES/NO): NO